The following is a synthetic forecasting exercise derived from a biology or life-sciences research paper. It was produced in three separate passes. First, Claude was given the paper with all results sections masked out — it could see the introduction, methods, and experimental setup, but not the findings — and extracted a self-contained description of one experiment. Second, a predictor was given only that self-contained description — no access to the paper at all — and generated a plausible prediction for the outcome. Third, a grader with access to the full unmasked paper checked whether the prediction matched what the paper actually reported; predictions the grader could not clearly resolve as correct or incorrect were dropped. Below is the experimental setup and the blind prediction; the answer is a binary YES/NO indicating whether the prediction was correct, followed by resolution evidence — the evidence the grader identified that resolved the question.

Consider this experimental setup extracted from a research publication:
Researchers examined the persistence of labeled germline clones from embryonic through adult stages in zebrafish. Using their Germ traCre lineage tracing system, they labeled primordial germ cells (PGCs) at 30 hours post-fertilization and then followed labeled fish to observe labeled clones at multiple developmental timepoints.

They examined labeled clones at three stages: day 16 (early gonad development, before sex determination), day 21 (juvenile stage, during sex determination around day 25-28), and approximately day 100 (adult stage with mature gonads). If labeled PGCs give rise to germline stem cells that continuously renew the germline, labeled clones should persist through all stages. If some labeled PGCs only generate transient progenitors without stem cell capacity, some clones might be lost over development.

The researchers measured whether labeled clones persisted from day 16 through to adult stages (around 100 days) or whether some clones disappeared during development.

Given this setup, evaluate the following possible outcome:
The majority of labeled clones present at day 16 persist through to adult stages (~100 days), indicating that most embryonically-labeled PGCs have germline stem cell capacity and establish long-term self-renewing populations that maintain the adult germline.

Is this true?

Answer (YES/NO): NO